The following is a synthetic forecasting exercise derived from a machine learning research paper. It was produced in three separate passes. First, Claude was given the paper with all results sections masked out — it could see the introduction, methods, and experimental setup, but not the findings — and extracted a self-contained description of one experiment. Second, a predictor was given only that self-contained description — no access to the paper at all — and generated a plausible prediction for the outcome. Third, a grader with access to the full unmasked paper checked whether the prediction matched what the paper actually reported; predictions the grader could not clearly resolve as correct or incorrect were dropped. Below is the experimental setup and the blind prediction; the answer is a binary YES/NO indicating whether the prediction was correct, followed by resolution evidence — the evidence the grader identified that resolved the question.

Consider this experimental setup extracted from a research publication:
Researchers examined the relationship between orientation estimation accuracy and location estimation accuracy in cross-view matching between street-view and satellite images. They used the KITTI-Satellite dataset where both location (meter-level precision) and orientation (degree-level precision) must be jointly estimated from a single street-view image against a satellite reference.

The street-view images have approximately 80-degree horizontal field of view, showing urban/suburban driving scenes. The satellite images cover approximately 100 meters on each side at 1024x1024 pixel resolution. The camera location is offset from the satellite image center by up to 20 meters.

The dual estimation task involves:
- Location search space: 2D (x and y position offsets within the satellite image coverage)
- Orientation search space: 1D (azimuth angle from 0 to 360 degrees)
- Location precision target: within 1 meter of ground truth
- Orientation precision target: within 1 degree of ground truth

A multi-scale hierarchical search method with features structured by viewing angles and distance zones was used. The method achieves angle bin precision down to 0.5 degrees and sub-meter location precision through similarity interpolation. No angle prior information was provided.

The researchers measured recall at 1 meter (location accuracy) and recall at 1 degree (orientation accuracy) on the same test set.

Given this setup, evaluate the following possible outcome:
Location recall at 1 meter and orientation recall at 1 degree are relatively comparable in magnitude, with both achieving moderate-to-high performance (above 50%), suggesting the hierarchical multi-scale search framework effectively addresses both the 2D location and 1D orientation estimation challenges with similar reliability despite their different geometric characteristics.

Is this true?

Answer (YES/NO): NO